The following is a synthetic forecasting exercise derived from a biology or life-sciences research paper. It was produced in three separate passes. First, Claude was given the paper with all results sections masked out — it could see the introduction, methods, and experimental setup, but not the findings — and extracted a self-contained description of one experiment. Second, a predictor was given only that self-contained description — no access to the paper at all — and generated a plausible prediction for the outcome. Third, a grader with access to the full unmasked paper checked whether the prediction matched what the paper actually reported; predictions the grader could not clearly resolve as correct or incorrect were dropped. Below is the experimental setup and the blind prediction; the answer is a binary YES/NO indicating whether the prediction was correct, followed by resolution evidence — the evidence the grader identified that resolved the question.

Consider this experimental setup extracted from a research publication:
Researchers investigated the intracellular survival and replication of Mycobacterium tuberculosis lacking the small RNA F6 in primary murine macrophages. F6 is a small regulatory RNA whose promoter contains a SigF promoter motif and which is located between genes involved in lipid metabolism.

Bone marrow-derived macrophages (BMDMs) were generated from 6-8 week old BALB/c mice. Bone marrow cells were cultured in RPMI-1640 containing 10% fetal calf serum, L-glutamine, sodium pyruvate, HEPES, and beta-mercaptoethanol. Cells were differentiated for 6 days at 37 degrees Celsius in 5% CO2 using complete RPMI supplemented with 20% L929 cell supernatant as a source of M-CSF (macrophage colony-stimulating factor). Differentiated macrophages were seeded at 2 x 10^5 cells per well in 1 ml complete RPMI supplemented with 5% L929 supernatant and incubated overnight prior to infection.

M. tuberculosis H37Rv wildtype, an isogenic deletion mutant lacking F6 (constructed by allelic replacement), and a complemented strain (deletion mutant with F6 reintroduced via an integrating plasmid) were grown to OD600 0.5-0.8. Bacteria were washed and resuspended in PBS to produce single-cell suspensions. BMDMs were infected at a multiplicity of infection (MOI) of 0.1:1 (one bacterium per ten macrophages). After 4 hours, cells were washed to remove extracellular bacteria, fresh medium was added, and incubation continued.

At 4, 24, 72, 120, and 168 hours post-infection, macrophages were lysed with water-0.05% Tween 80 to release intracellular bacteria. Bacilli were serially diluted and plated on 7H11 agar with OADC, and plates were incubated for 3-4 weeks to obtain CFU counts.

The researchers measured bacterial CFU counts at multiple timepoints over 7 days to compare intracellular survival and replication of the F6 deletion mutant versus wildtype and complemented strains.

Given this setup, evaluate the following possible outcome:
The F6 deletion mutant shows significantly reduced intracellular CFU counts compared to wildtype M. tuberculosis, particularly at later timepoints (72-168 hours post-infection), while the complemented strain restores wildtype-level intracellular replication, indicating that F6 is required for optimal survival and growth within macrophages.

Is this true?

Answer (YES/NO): NO